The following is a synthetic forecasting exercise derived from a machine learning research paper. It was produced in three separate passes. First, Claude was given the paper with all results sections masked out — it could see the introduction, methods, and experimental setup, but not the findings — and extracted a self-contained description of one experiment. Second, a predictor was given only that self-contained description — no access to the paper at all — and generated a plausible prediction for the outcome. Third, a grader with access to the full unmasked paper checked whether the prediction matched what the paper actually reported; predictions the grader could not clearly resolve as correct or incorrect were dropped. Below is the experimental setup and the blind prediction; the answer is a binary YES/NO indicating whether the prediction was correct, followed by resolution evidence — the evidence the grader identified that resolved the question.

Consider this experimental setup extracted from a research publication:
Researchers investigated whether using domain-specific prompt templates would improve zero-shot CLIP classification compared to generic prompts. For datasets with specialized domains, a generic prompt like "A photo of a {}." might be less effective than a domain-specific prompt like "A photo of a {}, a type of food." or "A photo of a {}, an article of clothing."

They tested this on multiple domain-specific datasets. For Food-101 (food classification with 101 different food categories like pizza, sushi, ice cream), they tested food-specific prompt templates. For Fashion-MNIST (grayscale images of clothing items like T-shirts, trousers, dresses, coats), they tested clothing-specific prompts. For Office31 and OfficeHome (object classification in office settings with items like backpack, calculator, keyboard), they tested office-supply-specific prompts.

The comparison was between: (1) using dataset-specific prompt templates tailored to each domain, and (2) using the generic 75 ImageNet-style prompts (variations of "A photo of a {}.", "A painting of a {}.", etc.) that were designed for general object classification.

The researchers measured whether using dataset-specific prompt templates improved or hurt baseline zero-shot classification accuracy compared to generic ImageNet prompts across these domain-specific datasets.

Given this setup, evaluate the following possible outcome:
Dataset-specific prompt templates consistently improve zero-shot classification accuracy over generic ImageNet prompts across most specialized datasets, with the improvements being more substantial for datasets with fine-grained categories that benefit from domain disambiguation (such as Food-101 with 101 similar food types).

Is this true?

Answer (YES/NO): NO